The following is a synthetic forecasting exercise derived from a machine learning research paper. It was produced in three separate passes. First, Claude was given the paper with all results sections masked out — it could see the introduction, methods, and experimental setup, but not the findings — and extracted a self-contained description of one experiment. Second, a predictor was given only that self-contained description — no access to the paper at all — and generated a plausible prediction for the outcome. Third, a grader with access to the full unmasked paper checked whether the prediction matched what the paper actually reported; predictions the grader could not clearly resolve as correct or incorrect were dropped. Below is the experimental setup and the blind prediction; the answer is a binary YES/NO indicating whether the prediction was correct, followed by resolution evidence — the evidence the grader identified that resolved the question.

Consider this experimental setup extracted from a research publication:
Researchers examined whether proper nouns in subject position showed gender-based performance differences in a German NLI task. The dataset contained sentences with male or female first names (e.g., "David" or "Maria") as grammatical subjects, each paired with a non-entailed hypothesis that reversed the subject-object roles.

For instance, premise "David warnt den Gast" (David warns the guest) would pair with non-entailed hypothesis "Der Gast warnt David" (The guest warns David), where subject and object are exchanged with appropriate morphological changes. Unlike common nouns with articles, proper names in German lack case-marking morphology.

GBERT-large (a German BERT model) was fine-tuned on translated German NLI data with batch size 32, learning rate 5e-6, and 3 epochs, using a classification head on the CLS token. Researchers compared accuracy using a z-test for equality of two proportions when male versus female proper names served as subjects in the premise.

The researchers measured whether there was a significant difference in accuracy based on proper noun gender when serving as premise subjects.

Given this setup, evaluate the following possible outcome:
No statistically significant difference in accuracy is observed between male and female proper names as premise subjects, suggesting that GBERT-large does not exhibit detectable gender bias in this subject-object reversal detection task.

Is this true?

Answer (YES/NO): YES